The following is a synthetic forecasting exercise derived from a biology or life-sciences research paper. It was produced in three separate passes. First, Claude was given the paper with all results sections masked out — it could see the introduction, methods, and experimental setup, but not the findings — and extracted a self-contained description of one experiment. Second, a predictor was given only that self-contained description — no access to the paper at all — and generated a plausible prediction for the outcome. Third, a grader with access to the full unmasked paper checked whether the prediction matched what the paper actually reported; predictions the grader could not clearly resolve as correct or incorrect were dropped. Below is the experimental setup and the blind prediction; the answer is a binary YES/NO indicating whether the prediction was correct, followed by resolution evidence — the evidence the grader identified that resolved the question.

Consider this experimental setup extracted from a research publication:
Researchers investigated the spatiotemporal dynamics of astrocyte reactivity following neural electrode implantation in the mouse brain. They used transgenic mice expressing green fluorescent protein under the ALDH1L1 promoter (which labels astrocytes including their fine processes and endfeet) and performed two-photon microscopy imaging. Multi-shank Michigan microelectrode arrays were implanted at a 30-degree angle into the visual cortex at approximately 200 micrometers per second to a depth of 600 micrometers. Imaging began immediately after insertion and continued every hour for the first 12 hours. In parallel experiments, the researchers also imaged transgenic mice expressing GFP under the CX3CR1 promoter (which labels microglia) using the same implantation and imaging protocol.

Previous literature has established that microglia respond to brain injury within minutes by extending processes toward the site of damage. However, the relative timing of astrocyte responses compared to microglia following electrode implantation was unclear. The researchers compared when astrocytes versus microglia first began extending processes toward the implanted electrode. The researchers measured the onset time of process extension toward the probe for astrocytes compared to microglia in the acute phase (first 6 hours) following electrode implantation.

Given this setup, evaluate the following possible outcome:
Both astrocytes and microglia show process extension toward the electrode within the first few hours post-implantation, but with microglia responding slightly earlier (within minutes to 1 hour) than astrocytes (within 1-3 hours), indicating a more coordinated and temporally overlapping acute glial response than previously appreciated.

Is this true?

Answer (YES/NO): NO